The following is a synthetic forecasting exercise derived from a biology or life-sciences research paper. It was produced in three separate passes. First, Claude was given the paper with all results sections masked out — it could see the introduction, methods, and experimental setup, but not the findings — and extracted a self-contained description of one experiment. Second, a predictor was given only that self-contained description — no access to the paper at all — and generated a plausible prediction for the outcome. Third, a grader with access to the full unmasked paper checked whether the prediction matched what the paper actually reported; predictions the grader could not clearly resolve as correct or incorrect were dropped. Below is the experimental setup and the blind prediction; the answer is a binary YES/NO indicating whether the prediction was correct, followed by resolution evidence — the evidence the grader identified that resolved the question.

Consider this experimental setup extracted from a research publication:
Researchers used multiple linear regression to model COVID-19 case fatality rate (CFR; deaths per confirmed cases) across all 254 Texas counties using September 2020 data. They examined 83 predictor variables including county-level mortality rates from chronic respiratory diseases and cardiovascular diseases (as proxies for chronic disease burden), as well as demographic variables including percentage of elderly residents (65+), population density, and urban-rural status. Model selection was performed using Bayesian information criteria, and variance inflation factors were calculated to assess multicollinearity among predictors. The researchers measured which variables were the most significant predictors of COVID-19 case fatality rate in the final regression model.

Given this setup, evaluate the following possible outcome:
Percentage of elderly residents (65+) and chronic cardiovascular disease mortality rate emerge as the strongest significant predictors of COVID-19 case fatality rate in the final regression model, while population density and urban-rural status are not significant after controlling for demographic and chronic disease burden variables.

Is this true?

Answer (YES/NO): NO